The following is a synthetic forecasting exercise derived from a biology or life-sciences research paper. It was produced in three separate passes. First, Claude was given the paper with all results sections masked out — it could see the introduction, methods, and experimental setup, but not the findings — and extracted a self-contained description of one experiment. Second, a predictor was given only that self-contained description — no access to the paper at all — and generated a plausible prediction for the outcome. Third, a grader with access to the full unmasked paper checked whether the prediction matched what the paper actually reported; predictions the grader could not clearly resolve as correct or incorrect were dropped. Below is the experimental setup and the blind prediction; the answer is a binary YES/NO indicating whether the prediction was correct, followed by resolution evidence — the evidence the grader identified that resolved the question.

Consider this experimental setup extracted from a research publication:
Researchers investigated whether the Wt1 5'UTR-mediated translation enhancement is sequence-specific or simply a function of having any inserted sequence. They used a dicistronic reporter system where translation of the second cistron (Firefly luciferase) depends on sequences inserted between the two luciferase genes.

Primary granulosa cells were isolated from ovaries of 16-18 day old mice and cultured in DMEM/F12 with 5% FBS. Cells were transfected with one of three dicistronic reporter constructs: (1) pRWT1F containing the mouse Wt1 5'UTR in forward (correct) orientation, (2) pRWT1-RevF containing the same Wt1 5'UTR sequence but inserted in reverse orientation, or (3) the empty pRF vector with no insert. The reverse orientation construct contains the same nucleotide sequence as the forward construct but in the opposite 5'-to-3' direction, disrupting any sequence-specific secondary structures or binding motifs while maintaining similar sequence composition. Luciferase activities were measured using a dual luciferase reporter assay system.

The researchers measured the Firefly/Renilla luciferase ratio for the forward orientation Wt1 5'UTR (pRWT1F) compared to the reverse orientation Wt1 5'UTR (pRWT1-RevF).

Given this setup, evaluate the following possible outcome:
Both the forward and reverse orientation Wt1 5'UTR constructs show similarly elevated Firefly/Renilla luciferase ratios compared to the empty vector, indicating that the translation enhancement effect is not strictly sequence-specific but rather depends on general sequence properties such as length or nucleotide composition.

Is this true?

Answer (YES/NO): NO